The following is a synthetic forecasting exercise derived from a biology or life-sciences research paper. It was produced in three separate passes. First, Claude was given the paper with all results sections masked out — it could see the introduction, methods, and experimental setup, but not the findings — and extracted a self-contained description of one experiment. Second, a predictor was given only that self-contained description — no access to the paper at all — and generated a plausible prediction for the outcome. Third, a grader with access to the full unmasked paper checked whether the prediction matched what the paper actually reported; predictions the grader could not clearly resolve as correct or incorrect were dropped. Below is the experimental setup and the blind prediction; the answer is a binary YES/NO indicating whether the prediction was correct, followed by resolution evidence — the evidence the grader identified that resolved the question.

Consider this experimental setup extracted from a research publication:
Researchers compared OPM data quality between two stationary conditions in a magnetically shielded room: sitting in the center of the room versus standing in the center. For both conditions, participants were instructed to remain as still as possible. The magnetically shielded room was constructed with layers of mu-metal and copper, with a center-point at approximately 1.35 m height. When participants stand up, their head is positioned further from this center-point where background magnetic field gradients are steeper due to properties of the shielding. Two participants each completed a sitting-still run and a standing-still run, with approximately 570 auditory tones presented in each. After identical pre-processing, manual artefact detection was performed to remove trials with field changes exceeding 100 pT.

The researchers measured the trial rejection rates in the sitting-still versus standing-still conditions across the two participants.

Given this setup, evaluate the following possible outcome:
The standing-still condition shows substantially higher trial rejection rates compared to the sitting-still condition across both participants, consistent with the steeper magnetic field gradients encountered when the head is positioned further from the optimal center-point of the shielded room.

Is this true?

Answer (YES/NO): NO